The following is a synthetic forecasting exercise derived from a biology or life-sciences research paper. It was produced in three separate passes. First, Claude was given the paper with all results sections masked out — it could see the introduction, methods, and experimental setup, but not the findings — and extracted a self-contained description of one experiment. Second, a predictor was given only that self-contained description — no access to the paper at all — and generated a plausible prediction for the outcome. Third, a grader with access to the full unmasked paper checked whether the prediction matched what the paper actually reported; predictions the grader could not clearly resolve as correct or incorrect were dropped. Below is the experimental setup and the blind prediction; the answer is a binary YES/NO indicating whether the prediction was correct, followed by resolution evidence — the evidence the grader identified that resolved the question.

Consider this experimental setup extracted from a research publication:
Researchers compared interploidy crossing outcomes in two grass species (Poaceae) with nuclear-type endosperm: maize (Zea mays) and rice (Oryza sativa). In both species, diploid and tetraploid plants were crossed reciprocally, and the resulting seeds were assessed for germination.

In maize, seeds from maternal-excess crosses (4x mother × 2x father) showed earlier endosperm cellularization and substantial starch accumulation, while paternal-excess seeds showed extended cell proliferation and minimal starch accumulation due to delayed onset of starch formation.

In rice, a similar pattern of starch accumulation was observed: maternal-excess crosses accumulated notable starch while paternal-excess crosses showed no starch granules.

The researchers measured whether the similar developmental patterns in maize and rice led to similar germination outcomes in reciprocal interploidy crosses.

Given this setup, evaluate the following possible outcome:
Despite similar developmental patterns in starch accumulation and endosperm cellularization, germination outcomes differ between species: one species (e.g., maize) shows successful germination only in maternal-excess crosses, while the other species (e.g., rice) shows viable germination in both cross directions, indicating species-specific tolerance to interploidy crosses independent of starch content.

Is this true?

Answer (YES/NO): NO